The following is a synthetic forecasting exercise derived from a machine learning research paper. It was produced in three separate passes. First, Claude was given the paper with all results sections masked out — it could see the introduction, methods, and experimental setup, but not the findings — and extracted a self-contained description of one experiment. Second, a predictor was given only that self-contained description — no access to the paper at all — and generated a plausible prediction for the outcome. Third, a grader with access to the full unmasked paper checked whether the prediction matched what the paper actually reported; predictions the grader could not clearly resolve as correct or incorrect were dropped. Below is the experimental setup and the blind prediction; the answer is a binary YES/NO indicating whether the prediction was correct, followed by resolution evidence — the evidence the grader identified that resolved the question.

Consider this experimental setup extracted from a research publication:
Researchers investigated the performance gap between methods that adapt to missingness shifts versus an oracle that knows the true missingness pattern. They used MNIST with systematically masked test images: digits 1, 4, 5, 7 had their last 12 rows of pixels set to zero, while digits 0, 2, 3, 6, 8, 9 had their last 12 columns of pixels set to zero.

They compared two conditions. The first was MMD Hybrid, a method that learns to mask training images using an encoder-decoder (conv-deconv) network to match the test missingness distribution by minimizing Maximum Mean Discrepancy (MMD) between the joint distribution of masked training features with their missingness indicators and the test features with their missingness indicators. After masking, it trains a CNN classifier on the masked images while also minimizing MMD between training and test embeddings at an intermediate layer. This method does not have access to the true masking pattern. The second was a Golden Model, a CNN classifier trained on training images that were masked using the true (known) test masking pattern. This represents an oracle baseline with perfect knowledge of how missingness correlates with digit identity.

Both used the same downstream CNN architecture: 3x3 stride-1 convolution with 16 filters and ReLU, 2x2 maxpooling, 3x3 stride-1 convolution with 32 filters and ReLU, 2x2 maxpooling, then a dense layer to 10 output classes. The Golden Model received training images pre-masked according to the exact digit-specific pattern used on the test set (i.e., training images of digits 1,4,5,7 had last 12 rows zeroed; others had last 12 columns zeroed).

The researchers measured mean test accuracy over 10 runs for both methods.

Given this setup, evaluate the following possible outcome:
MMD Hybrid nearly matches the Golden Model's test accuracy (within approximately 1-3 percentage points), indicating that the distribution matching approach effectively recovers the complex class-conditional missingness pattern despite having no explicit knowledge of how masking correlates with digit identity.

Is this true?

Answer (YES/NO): YES